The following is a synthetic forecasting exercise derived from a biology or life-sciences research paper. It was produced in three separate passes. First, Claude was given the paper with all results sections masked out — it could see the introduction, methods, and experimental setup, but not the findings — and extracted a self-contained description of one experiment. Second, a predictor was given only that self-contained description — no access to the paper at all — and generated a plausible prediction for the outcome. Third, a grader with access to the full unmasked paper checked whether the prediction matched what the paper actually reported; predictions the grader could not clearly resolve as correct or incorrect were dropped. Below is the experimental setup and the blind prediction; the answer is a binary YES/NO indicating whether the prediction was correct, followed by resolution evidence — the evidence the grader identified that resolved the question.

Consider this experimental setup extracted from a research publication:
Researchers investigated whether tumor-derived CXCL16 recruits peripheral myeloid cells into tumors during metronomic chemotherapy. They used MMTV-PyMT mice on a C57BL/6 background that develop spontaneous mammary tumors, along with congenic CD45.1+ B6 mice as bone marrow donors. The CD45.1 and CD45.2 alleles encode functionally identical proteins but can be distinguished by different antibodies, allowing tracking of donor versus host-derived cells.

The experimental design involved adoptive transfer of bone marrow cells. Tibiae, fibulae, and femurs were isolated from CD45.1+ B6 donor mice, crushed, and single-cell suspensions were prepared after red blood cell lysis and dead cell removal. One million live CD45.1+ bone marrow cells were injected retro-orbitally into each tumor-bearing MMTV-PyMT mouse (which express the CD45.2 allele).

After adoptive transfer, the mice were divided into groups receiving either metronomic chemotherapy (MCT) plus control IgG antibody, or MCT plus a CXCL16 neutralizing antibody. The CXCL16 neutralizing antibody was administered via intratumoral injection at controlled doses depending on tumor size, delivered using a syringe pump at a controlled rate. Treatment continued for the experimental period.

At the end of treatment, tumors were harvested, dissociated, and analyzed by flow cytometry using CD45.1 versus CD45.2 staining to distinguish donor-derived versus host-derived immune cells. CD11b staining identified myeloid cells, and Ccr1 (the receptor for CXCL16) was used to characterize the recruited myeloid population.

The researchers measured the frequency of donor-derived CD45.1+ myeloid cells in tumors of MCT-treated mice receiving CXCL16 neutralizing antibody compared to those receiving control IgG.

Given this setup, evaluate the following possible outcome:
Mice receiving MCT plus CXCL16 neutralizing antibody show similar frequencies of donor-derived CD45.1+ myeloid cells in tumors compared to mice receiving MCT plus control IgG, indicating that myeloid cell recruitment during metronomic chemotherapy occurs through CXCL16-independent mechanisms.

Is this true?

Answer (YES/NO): NO